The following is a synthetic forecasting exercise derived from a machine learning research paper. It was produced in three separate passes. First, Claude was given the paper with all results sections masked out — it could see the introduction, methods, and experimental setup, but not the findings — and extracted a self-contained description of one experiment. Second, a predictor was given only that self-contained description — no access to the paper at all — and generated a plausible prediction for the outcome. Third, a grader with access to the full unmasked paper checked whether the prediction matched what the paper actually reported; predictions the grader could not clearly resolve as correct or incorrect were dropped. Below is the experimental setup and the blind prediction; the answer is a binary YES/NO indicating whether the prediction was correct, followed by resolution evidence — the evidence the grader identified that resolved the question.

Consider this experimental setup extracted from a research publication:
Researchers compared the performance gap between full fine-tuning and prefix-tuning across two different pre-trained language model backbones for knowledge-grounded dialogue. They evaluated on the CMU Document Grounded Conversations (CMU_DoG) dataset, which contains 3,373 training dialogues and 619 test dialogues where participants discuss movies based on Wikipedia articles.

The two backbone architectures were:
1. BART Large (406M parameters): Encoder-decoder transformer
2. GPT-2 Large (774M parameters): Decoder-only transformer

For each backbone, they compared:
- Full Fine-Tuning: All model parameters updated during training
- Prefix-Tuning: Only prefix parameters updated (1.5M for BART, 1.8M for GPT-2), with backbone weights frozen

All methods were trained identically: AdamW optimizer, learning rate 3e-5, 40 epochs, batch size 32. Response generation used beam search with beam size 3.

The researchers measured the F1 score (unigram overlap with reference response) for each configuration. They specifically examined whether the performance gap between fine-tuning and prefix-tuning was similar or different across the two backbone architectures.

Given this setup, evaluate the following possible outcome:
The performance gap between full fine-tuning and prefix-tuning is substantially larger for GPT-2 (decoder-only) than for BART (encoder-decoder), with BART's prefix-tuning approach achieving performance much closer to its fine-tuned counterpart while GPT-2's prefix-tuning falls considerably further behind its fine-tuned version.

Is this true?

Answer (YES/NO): YES